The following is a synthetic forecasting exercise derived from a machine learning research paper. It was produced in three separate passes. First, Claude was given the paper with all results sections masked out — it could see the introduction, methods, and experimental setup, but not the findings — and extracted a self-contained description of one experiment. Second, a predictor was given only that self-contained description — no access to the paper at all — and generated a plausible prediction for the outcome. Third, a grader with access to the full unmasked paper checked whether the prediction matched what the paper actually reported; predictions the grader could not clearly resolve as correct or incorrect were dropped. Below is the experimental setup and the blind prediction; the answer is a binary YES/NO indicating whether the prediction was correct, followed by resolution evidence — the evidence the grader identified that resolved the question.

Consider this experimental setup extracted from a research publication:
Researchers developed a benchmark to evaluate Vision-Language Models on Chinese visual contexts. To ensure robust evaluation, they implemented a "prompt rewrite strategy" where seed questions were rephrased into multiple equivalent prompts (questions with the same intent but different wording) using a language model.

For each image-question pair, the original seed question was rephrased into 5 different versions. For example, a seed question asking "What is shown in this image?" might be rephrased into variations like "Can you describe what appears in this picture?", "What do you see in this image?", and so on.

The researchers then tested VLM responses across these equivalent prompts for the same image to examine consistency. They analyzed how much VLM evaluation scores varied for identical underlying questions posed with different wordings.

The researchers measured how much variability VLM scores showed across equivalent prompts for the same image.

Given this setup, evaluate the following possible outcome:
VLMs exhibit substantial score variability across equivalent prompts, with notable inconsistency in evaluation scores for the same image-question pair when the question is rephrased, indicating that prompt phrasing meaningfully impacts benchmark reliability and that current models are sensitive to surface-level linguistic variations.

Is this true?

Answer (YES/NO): YES